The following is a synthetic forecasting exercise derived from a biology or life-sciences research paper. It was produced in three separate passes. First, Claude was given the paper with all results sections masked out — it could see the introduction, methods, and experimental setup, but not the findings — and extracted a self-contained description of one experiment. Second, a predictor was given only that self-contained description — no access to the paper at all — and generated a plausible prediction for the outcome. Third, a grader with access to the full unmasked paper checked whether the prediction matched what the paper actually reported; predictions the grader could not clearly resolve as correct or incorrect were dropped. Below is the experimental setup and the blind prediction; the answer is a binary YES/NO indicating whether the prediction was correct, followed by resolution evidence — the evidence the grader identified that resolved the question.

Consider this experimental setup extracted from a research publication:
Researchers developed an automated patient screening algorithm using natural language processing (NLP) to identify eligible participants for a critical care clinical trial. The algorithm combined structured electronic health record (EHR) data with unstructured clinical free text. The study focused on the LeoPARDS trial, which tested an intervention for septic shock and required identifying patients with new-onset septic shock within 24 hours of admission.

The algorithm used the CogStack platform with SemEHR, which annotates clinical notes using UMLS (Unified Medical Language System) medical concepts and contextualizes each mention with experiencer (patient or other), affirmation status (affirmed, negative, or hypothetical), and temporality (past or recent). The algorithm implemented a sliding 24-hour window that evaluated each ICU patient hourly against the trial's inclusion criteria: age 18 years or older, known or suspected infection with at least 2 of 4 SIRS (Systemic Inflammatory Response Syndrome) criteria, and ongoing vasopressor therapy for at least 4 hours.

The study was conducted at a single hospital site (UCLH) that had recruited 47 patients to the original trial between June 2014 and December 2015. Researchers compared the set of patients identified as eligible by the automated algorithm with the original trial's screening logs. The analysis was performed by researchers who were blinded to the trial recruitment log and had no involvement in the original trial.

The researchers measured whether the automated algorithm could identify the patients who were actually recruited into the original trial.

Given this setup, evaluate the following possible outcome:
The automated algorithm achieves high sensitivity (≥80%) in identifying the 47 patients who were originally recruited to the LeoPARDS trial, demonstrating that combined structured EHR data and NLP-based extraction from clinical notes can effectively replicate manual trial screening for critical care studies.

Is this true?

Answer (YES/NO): YES